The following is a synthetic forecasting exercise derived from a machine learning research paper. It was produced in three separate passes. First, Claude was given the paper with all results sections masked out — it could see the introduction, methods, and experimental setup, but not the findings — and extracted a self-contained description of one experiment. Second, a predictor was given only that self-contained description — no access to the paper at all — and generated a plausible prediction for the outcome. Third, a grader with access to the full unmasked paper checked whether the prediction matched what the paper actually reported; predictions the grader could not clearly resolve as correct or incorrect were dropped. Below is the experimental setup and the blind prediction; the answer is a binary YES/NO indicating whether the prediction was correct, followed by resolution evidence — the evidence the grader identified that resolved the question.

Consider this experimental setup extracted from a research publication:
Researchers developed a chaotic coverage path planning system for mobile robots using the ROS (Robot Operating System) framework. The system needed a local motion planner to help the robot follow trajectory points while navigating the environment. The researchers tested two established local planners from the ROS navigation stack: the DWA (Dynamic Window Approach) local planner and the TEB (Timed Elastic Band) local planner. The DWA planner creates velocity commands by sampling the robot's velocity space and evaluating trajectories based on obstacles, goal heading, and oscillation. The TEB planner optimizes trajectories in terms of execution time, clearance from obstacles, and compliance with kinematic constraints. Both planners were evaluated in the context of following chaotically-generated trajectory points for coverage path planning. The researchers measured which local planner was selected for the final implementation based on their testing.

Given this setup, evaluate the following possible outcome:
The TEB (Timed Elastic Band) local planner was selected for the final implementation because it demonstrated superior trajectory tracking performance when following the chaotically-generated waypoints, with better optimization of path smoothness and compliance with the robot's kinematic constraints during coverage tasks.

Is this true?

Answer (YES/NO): NO